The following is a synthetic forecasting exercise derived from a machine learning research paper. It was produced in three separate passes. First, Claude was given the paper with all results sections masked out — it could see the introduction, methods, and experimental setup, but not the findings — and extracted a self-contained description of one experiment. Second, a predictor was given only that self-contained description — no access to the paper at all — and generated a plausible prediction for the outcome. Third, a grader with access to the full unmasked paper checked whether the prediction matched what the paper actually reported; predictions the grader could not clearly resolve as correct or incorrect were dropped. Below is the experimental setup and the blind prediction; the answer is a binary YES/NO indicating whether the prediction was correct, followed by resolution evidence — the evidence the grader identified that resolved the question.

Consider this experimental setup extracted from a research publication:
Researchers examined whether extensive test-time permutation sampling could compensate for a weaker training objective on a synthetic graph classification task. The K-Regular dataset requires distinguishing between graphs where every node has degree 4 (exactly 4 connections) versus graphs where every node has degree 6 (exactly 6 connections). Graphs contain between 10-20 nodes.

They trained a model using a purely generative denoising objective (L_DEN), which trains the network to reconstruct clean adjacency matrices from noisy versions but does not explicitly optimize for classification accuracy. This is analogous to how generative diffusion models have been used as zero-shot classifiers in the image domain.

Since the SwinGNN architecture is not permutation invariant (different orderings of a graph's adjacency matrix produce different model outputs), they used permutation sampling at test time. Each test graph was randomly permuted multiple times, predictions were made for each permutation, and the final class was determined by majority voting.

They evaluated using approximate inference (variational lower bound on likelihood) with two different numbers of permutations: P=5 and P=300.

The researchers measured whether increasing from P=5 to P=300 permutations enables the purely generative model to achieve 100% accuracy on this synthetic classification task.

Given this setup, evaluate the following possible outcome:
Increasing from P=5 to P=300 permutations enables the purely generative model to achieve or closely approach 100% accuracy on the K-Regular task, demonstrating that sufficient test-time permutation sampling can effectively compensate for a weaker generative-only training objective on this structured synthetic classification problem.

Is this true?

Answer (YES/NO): YES